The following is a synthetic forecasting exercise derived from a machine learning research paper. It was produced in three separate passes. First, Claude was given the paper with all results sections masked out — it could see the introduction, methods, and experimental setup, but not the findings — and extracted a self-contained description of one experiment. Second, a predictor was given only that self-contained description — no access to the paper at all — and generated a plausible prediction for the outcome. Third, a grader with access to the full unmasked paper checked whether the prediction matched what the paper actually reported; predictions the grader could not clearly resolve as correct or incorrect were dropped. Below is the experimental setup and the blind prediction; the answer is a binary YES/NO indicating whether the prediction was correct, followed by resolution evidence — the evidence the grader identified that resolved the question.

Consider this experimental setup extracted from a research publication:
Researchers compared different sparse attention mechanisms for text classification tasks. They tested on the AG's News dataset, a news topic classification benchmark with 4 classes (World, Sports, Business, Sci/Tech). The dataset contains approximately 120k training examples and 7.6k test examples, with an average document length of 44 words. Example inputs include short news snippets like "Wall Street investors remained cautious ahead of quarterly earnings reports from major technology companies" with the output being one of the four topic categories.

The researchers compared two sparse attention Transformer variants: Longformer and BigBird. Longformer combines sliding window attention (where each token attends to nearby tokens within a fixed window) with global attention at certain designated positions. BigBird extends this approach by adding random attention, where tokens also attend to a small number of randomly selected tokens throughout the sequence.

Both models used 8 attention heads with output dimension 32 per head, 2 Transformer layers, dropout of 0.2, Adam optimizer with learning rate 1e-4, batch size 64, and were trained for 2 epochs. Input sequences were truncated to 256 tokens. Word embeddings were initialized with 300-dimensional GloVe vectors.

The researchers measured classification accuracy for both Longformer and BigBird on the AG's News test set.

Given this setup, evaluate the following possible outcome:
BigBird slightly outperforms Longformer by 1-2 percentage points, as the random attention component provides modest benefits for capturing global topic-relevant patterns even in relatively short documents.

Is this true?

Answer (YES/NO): NO